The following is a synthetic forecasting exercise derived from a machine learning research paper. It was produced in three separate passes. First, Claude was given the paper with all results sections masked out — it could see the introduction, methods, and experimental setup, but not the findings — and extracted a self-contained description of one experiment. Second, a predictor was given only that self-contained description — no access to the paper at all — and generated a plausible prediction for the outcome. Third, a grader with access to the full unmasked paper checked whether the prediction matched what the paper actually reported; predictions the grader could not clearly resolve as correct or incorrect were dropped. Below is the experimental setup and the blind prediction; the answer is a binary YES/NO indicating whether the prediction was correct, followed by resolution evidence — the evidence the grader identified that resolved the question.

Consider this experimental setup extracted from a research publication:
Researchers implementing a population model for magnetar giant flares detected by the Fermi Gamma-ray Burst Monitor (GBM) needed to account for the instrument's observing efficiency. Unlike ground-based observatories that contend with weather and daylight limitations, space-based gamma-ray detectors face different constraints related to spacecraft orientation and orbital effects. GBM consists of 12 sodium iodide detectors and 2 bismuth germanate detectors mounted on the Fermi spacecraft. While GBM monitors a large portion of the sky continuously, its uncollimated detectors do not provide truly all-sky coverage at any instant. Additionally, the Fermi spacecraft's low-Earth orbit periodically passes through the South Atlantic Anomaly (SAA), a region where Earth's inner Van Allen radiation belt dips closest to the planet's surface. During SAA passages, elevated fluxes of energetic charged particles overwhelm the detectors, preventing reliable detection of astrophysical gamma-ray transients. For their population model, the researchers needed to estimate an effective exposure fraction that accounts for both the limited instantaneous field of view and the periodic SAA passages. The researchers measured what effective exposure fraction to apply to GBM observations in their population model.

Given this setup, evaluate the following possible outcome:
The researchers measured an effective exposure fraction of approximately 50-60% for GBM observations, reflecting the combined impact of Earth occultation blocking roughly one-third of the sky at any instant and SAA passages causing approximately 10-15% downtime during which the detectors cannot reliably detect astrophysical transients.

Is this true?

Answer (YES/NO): YES